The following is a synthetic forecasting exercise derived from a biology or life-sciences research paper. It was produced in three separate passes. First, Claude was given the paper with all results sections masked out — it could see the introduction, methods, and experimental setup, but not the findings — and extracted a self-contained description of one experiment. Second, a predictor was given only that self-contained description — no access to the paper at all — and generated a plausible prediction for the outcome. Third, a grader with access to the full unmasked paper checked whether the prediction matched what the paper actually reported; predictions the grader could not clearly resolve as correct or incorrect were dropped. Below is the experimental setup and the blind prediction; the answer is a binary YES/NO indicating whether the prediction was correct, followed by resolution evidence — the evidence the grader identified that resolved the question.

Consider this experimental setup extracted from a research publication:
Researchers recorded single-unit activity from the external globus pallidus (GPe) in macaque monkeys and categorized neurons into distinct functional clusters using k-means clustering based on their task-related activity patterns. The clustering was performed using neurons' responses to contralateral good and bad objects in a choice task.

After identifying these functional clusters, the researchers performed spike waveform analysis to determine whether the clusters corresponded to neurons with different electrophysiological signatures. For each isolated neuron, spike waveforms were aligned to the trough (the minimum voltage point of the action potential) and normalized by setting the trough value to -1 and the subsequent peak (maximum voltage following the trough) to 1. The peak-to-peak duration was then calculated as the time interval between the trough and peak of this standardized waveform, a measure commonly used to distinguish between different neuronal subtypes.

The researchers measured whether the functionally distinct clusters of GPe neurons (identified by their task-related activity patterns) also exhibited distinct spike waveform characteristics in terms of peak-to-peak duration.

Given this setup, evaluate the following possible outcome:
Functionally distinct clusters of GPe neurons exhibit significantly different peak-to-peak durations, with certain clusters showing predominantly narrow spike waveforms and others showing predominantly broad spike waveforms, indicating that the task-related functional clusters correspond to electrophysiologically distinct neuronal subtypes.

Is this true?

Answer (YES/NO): NO